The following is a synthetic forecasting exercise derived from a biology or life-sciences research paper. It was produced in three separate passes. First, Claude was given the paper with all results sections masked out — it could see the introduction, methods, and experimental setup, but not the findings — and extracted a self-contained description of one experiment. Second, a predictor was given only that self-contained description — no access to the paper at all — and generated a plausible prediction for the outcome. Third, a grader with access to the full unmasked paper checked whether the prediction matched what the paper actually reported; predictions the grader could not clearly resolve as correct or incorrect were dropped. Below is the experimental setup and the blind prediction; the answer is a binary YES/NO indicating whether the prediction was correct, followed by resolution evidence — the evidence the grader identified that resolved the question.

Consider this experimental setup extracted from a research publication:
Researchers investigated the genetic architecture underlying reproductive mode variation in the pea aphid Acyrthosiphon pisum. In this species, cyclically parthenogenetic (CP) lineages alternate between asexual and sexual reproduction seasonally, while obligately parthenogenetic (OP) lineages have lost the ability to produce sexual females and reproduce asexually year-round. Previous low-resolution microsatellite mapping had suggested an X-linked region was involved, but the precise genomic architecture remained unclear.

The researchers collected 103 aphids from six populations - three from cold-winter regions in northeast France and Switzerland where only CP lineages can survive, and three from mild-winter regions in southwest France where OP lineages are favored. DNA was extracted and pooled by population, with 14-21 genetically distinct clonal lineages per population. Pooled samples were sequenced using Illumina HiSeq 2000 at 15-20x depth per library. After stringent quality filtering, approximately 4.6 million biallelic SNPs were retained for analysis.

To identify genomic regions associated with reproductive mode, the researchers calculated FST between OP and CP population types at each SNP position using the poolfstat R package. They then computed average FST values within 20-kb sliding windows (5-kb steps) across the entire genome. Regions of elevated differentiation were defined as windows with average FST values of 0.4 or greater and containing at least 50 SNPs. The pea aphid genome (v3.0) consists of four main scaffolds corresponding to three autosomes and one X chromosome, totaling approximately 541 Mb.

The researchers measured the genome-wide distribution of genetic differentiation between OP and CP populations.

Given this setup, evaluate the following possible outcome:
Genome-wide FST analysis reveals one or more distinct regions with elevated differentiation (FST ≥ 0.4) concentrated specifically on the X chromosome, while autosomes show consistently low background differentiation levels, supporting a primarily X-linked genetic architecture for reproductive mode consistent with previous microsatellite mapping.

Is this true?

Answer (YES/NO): YES